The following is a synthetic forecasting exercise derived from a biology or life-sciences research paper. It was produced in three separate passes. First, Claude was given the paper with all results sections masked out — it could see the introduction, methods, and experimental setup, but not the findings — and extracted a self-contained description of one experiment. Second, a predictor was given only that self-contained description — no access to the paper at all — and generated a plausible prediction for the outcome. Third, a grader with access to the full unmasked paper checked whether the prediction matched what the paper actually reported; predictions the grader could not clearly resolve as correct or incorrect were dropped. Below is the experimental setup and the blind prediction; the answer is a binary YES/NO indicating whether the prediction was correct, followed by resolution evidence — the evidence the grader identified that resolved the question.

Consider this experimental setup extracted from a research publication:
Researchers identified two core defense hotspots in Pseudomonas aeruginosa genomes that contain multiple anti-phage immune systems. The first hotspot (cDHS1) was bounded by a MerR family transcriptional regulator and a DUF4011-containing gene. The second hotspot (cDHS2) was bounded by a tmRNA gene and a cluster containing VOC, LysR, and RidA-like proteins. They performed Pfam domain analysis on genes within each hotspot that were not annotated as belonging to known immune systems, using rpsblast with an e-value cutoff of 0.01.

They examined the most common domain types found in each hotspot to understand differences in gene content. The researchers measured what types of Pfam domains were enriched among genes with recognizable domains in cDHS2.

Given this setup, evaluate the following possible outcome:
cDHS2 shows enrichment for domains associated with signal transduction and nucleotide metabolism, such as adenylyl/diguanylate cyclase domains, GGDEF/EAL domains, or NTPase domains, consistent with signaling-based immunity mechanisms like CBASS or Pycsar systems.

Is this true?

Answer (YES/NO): NO